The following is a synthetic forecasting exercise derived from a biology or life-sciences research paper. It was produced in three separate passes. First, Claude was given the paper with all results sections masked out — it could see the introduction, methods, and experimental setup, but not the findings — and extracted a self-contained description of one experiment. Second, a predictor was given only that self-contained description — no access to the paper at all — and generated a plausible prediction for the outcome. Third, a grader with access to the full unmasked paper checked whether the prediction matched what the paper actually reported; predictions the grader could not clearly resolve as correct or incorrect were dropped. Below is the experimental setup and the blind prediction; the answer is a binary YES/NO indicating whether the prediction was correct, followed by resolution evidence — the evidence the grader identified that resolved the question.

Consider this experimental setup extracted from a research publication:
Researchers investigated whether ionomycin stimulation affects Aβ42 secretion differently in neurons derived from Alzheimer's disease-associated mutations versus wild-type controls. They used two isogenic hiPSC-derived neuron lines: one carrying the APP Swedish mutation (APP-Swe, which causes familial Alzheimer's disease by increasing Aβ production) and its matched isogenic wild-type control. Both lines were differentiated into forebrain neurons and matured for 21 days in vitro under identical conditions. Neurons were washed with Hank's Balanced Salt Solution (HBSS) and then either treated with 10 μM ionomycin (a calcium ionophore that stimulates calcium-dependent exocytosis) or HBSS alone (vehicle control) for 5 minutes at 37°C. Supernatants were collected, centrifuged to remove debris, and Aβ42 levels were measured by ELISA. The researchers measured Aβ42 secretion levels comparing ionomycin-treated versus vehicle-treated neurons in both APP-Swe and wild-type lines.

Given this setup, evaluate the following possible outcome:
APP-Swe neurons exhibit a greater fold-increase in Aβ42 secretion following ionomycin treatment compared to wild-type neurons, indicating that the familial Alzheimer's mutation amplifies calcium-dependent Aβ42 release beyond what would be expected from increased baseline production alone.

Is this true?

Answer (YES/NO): NO